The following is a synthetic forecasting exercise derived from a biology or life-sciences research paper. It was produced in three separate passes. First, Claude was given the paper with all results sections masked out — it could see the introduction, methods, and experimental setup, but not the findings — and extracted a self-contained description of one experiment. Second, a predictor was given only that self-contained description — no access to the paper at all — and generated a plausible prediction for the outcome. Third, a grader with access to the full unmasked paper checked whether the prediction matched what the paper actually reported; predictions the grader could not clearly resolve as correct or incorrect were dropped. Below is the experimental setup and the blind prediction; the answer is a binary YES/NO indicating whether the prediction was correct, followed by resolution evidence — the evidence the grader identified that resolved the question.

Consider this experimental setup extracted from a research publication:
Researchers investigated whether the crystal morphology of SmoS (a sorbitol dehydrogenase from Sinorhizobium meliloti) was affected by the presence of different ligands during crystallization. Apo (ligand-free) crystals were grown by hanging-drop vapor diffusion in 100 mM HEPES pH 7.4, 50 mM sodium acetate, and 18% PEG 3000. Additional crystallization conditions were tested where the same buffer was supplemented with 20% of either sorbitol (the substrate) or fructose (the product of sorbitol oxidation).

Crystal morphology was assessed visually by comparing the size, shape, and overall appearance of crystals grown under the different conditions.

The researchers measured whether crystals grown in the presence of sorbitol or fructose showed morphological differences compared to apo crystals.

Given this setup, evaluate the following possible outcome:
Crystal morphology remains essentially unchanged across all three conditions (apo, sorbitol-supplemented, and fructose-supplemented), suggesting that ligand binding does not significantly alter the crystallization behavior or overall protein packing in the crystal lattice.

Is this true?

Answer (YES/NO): YES